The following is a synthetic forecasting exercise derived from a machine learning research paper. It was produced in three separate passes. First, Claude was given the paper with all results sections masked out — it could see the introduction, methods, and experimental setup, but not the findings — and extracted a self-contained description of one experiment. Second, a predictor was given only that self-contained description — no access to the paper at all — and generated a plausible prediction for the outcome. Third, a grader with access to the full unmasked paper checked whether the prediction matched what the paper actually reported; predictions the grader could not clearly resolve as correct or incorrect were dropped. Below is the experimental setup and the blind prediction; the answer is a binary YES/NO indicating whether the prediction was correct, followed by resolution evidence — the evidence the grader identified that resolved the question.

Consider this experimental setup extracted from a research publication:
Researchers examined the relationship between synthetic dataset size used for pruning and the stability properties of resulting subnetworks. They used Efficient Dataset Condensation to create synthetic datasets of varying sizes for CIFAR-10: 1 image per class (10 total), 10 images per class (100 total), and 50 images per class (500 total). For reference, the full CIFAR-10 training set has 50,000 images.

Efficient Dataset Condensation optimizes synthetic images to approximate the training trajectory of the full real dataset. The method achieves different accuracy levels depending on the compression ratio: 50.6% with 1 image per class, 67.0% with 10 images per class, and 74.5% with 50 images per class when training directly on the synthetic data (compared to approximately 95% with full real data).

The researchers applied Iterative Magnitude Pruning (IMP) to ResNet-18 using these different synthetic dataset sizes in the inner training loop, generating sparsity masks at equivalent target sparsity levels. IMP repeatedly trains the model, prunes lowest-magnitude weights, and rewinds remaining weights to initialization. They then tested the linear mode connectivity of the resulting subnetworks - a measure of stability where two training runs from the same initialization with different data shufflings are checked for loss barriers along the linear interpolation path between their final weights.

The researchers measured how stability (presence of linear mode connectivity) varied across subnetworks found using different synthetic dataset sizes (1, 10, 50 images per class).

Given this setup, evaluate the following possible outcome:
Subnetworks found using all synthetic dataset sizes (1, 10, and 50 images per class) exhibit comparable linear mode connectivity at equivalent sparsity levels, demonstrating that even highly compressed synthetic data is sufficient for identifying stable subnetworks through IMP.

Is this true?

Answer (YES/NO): NO